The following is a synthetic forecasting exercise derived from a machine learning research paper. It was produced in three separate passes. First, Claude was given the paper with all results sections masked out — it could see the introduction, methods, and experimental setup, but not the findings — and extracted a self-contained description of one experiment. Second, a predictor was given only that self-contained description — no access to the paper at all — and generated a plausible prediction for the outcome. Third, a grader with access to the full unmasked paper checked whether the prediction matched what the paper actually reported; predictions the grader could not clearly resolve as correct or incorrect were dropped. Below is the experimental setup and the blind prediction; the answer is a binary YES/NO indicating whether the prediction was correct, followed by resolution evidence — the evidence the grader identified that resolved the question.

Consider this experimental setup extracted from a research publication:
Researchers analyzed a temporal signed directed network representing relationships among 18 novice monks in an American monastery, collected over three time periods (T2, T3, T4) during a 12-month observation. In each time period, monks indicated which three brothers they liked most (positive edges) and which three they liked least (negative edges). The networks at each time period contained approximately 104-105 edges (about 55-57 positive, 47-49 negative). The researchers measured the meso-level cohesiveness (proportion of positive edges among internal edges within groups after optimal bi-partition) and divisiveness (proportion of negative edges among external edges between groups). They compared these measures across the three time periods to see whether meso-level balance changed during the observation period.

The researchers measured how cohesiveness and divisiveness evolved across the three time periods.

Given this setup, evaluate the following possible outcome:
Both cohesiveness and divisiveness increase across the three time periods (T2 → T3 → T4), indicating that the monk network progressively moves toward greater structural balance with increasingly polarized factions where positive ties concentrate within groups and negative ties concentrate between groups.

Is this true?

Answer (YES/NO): YES